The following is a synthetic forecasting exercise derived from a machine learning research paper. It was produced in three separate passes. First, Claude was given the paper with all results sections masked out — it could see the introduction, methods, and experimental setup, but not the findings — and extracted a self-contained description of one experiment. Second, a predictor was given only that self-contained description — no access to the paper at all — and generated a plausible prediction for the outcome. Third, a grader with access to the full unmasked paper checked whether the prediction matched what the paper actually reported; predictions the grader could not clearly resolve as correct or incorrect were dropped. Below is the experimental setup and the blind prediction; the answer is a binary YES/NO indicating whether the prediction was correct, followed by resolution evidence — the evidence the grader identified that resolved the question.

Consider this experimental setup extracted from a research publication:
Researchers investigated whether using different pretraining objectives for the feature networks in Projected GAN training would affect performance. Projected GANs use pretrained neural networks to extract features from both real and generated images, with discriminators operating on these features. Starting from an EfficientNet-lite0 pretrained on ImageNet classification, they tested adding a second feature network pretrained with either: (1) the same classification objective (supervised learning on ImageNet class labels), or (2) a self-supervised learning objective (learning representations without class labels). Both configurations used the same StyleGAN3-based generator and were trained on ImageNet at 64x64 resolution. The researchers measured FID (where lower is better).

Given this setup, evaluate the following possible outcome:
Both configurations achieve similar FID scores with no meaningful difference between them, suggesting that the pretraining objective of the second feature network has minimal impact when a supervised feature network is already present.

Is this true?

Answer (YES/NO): YES